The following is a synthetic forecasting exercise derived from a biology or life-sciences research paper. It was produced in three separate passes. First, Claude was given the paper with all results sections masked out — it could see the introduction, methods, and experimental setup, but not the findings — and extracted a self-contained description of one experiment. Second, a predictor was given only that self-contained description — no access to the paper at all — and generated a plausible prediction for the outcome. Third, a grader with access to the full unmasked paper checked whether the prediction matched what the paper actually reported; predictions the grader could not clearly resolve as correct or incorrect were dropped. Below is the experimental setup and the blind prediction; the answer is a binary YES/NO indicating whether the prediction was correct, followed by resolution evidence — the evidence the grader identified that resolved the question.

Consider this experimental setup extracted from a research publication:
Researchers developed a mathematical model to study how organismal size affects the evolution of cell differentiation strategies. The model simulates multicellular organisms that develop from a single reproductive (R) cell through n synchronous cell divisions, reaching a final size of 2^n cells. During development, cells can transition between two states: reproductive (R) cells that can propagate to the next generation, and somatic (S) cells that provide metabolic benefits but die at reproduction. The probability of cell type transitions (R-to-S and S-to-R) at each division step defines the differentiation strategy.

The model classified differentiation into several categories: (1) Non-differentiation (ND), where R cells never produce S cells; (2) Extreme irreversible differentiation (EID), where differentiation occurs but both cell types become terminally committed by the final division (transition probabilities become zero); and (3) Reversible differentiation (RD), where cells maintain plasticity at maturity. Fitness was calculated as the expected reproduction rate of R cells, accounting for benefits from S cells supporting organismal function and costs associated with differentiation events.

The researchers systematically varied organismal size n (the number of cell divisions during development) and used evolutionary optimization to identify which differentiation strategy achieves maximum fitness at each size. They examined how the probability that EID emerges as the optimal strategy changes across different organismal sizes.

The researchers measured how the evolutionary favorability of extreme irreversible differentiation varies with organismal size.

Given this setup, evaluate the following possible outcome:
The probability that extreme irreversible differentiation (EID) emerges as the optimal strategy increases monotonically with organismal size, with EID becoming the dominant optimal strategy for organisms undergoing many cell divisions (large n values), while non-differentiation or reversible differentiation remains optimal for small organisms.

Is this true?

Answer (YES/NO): NO